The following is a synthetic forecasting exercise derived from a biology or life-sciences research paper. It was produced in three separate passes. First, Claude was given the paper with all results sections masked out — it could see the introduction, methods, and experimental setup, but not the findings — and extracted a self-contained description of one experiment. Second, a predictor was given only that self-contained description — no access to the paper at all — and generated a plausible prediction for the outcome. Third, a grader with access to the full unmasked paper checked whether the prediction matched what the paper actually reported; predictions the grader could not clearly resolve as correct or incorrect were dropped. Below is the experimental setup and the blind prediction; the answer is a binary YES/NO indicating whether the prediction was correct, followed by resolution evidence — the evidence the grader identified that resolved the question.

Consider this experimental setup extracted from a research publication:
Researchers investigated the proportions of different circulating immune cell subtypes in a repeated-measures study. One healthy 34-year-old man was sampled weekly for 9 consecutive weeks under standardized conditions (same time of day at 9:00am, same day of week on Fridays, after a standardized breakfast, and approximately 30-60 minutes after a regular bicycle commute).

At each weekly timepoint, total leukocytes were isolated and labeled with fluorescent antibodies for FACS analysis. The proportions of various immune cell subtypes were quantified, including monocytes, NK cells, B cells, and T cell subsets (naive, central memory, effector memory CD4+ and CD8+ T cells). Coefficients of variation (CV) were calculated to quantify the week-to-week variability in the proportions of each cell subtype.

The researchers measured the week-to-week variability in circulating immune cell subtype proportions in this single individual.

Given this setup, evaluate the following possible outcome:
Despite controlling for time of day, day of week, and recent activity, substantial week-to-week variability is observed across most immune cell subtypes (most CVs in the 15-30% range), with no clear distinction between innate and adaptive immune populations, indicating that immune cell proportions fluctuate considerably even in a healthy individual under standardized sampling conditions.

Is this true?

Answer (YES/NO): NO